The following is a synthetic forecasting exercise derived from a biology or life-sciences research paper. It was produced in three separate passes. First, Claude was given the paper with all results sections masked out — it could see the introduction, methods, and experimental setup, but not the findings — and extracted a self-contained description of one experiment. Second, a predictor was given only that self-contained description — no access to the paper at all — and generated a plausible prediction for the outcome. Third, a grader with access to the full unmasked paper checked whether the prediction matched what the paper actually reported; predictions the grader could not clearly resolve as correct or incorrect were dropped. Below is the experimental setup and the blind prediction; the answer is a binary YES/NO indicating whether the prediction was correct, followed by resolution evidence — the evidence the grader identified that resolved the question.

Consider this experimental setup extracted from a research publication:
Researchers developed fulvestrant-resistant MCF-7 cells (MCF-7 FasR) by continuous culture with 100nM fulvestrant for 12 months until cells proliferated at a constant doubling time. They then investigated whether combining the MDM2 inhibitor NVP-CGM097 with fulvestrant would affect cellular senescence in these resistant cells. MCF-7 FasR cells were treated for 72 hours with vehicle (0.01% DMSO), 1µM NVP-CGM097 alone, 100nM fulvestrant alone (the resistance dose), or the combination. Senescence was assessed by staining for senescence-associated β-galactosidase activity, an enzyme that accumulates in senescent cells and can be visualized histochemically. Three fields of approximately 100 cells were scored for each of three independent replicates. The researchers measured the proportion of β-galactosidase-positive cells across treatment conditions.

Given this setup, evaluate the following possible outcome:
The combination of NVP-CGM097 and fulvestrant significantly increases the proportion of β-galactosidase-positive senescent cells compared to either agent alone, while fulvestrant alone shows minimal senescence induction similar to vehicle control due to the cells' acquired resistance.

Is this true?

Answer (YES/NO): YES